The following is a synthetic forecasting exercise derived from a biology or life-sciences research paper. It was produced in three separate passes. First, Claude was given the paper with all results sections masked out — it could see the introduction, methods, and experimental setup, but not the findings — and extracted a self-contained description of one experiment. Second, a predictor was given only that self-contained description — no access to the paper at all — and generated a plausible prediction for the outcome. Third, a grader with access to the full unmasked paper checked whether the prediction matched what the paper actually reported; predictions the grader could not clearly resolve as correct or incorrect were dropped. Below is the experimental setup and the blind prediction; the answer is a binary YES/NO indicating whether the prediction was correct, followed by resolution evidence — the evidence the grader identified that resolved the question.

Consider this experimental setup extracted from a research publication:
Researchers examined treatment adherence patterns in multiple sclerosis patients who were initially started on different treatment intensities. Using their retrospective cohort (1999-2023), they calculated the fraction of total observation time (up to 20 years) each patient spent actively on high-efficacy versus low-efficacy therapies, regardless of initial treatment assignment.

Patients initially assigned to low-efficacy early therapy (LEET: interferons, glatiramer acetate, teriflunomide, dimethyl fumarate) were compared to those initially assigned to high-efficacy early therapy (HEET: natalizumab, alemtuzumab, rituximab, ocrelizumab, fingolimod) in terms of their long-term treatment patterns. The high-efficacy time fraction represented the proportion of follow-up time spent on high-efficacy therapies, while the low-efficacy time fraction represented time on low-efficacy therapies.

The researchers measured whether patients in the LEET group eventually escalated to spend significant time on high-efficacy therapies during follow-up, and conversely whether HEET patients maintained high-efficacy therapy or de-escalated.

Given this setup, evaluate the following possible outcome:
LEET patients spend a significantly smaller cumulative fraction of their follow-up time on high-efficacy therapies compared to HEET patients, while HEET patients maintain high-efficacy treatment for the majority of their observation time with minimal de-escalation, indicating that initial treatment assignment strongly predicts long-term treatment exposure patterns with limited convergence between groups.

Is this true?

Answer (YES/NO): YES